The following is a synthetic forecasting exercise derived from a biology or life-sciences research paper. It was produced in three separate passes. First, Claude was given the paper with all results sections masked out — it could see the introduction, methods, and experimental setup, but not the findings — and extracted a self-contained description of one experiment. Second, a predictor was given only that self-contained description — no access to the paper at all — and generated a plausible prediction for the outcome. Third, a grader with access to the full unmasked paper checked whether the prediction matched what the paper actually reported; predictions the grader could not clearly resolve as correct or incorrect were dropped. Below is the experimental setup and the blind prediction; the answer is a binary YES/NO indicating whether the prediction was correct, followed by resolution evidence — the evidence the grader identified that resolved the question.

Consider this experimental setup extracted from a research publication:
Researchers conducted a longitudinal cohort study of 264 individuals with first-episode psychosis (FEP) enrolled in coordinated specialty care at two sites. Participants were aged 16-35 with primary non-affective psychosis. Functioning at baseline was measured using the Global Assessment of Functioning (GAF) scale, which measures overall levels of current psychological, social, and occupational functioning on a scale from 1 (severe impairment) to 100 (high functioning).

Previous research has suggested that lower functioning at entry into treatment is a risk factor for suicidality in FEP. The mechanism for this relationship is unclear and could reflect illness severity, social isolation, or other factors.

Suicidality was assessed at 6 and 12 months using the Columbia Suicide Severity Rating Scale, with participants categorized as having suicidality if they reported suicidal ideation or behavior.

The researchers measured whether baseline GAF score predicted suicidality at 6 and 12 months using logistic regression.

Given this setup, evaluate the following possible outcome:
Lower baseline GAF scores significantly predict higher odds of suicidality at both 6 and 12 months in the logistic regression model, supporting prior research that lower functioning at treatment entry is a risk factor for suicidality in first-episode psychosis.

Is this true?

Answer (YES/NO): NO